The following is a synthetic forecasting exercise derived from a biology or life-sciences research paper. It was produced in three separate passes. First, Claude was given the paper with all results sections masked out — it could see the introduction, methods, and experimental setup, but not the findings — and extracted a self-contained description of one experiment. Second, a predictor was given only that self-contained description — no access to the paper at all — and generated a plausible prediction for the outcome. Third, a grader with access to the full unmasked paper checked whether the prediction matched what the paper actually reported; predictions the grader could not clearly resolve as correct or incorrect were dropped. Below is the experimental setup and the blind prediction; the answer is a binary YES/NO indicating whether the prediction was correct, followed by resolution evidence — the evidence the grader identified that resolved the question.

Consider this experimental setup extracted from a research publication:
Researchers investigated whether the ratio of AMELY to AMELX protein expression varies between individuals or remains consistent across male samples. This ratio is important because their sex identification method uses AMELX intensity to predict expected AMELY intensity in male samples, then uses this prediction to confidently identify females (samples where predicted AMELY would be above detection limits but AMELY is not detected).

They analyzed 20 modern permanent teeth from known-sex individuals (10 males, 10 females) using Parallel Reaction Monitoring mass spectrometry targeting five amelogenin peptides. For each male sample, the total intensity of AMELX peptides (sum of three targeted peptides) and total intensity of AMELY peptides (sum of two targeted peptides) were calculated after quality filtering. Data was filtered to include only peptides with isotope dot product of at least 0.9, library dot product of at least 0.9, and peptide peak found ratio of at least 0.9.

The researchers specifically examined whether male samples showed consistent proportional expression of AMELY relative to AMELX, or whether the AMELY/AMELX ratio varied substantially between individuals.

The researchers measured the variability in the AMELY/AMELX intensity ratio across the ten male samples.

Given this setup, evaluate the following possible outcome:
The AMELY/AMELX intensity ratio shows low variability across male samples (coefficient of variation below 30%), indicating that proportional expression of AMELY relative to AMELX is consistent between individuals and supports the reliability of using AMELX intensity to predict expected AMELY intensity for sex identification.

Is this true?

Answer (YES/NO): NO